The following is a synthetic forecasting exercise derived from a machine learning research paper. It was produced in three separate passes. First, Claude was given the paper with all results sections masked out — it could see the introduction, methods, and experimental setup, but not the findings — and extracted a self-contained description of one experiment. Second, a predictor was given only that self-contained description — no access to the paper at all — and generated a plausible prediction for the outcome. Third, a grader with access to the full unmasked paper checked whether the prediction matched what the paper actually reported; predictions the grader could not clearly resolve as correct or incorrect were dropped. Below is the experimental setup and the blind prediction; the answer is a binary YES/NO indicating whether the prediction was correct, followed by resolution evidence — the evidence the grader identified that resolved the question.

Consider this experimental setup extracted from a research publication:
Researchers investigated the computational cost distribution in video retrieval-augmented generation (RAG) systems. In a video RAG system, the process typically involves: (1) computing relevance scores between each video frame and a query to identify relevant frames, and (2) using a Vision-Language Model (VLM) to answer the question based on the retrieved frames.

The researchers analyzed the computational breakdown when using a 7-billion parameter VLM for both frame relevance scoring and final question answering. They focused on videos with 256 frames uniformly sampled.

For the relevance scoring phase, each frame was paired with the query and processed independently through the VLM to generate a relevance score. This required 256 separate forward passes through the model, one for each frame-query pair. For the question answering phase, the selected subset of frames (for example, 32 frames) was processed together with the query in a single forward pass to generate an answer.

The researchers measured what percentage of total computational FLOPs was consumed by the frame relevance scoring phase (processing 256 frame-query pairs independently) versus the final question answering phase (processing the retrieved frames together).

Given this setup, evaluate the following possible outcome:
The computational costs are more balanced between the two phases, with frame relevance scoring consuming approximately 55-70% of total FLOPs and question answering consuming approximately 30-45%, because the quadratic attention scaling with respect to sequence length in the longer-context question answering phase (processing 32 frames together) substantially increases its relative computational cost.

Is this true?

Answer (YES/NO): NO